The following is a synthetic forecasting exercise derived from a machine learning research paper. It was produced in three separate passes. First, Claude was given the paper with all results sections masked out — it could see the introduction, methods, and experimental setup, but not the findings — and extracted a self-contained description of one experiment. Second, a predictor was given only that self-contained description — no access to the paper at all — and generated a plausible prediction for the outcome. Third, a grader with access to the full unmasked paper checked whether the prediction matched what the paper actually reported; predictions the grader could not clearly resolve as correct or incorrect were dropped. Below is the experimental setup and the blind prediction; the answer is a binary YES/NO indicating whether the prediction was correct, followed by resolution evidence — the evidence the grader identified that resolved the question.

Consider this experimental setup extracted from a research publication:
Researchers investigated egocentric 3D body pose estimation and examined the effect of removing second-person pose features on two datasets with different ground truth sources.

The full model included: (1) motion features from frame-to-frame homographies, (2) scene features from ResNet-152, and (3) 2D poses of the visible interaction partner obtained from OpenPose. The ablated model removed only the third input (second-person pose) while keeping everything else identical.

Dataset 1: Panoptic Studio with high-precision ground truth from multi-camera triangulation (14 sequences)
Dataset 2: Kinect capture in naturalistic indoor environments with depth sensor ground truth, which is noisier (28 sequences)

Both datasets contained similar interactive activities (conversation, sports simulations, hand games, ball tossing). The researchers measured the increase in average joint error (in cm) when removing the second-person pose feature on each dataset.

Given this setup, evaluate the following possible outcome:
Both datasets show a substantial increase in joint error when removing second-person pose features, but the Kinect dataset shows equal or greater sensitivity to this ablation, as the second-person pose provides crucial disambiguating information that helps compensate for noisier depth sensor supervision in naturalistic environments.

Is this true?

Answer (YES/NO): NO